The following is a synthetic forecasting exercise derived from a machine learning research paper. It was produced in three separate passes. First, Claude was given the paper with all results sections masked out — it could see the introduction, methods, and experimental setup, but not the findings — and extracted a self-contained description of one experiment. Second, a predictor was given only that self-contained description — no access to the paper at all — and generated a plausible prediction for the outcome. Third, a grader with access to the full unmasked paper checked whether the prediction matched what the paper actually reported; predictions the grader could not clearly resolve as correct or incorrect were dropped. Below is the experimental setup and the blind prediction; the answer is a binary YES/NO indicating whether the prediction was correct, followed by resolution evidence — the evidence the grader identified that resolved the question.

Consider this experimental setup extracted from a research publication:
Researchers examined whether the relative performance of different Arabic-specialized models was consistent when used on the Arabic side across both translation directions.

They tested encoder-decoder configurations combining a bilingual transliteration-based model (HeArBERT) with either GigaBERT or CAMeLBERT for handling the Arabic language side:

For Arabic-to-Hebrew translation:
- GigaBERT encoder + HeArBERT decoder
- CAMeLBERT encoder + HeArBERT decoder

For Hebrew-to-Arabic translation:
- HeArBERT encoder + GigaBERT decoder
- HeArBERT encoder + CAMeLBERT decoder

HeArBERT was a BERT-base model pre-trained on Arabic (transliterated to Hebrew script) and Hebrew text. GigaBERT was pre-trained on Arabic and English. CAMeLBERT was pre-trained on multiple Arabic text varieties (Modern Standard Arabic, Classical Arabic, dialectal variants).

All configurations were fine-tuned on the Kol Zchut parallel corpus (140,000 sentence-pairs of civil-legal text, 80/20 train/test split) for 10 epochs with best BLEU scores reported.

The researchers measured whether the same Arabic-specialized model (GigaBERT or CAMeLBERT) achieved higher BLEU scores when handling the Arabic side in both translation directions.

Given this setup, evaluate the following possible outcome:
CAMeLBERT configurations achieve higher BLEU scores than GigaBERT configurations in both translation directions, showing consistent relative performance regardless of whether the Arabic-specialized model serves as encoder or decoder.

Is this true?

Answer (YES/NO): NO